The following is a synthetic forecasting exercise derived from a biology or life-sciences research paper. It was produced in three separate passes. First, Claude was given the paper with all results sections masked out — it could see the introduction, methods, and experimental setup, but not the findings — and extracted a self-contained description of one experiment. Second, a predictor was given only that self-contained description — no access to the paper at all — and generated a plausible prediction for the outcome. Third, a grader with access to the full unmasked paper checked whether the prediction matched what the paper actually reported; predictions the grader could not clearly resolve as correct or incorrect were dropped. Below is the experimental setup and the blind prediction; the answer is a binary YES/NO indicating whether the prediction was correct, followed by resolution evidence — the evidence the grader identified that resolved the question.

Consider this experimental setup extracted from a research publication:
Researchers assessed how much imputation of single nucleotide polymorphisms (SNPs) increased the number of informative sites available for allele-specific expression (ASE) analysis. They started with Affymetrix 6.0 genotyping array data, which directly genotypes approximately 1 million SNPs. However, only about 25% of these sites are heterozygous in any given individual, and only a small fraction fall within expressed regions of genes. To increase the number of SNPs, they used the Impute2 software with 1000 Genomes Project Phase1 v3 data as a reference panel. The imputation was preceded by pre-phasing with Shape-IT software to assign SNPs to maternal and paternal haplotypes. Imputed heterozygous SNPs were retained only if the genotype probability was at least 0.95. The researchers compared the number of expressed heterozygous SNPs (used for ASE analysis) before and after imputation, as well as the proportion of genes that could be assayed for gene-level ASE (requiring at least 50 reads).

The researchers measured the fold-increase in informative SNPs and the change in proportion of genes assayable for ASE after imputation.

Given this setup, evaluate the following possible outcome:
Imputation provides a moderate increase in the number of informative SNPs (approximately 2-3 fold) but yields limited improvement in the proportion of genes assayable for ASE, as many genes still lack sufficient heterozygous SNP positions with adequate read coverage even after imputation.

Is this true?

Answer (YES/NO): NO